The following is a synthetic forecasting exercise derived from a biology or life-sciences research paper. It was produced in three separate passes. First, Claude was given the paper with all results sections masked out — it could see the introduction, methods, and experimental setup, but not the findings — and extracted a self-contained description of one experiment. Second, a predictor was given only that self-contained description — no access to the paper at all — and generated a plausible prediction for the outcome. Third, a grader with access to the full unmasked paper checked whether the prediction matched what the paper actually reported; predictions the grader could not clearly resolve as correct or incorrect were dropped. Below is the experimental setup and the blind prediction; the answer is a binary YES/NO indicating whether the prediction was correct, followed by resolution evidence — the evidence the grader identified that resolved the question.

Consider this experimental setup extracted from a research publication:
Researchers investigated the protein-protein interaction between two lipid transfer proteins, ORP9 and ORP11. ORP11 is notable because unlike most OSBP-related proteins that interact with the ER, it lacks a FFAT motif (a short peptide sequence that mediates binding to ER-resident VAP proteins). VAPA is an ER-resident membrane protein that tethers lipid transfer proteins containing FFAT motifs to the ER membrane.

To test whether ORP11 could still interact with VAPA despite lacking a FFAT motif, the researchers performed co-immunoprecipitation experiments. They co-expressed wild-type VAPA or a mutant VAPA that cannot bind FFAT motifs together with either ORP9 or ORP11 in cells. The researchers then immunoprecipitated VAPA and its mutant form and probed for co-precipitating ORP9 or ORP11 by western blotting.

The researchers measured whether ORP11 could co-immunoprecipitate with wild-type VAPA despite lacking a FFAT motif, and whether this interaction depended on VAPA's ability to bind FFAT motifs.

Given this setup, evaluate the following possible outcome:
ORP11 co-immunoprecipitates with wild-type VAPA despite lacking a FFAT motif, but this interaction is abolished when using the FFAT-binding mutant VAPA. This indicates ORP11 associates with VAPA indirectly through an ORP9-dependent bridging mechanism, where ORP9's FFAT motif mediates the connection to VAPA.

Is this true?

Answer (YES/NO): YES